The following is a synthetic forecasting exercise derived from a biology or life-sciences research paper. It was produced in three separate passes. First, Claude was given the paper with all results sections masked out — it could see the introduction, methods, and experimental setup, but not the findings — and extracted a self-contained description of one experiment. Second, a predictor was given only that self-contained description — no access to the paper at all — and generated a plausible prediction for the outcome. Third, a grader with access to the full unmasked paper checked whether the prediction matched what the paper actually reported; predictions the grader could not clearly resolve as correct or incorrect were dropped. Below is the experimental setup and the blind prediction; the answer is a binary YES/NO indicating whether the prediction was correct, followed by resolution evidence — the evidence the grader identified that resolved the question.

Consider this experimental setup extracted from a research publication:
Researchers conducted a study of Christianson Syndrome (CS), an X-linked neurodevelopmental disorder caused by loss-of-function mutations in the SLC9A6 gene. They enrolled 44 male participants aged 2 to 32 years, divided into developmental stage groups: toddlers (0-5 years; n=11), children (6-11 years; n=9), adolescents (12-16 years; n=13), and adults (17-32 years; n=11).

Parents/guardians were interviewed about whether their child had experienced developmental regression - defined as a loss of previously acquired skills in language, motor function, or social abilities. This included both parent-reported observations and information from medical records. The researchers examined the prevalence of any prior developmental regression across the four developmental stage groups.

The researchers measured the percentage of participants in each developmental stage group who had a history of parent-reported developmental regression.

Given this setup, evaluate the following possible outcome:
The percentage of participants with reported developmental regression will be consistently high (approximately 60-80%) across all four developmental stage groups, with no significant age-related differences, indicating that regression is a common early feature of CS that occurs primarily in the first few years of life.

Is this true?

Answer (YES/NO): NO